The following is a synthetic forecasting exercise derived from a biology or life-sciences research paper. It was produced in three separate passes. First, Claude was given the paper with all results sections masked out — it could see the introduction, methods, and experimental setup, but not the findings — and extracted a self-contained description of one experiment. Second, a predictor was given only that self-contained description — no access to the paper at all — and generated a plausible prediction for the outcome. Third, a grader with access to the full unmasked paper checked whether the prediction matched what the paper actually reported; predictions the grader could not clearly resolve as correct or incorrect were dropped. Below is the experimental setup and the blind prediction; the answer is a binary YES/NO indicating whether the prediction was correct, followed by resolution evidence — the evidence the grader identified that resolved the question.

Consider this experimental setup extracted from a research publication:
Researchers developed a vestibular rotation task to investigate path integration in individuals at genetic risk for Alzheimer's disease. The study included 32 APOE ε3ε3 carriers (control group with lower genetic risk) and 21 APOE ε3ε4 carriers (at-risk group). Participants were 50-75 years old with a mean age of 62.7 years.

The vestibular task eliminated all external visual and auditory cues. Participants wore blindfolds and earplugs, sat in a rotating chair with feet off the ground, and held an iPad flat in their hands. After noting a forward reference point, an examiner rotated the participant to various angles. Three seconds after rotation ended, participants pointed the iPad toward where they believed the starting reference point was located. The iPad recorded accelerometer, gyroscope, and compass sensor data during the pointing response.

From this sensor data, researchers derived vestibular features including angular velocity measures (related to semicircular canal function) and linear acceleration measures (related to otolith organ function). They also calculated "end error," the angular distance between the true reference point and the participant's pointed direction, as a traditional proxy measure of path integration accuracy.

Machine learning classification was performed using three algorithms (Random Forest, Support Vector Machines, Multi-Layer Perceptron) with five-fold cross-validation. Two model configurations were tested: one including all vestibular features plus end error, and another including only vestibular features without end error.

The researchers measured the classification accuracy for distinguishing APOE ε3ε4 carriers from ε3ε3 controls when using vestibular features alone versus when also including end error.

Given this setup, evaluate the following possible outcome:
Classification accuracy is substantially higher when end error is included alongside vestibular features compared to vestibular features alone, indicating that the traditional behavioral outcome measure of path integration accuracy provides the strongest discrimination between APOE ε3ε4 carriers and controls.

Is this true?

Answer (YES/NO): NO